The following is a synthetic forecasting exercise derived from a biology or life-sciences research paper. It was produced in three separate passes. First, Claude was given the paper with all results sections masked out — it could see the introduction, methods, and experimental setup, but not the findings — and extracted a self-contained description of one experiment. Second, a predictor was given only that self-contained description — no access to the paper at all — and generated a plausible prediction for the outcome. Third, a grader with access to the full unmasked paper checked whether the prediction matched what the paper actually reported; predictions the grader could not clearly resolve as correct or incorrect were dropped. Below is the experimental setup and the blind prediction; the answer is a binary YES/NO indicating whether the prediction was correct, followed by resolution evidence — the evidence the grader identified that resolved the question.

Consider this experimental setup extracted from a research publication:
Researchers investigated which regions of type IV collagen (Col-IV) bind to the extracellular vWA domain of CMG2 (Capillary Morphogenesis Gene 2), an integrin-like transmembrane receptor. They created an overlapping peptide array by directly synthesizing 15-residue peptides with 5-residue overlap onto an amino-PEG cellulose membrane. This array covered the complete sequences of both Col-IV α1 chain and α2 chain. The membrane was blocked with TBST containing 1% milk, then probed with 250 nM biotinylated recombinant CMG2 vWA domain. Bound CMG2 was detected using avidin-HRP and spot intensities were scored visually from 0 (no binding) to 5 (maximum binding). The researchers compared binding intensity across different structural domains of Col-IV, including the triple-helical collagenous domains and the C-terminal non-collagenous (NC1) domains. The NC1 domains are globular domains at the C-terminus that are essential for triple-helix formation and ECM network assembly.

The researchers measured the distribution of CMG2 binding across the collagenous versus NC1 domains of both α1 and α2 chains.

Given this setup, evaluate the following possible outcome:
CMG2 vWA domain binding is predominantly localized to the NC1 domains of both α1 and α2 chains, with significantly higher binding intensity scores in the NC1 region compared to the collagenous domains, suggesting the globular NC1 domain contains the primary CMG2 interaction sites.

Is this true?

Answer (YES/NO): YES